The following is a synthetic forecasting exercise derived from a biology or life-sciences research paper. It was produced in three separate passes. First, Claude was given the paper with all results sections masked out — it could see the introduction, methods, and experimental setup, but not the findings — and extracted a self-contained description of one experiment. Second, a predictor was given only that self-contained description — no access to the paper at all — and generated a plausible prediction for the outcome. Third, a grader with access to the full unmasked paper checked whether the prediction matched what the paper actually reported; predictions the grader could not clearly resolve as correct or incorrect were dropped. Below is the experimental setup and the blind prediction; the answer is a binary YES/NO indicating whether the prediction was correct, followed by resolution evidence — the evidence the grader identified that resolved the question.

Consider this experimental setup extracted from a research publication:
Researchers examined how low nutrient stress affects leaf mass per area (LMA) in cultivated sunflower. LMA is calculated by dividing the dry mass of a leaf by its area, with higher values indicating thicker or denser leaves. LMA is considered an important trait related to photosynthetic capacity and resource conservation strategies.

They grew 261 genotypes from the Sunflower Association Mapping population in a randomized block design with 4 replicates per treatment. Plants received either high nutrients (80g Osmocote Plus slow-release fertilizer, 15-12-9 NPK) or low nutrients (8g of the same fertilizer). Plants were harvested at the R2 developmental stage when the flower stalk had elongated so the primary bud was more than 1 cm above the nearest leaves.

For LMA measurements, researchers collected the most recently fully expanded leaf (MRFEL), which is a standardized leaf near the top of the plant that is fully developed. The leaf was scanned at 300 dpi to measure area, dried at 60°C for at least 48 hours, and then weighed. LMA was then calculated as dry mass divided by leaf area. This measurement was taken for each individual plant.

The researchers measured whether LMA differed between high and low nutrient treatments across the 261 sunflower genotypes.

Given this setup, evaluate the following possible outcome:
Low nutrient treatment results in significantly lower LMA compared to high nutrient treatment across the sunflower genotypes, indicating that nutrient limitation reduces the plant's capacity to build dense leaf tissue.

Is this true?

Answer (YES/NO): NO